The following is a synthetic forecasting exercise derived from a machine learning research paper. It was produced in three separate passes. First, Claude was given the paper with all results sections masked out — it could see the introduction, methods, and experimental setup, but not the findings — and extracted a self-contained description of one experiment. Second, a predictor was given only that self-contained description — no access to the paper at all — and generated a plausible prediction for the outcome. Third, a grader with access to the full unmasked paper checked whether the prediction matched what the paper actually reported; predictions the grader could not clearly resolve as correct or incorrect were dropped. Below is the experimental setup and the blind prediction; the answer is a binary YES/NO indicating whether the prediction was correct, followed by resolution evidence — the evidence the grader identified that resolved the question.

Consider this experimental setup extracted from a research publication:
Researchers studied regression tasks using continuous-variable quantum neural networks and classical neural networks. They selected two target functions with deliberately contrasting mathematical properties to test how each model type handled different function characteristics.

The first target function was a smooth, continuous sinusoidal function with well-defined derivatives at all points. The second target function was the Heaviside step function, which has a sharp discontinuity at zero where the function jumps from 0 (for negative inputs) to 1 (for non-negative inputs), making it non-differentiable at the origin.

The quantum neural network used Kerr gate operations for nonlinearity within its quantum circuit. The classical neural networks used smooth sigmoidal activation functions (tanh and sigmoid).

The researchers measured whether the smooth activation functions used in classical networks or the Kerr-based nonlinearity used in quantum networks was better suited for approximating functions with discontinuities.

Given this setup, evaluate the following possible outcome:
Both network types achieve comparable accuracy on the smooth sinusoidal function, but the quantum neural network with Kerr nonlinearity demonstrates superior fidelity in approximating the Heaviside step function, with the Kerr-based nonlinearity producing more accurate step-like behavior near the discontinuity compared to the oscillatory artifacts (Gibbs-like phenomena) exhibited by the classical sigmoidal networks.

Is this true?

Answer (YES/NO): NO